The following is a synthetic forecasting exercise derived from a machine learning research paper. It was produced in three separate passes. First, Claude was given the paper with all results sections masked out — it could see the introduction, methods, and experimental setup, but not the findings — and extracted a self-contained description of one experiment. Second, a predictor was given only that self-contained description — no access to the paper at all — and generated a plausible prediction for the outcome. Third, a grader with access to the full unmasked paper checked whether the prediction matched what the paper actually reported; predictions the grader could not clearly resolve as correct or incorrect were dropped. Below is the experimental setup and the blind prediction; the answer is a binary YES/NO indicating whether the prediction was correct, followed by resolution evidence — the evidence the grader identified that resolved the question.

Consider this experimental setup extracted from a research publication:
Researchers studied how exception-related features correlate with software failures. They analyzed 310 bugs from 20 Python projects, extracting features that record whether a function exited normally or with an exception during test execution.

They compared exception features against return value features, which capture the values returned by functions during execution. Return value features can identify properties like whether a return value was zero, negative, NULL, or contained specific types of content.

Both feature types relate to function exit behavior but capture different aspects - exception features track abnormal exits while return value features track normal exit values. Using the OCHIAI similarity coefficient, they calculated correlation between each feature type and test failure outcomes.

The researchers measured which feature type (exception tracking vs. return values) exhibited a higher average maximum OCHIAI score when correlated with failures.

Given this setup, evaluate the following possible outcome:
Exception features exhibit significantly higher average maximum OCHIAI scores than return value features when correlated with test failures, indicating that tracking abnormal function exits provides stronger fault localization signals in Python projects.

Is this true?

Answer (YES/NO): NO